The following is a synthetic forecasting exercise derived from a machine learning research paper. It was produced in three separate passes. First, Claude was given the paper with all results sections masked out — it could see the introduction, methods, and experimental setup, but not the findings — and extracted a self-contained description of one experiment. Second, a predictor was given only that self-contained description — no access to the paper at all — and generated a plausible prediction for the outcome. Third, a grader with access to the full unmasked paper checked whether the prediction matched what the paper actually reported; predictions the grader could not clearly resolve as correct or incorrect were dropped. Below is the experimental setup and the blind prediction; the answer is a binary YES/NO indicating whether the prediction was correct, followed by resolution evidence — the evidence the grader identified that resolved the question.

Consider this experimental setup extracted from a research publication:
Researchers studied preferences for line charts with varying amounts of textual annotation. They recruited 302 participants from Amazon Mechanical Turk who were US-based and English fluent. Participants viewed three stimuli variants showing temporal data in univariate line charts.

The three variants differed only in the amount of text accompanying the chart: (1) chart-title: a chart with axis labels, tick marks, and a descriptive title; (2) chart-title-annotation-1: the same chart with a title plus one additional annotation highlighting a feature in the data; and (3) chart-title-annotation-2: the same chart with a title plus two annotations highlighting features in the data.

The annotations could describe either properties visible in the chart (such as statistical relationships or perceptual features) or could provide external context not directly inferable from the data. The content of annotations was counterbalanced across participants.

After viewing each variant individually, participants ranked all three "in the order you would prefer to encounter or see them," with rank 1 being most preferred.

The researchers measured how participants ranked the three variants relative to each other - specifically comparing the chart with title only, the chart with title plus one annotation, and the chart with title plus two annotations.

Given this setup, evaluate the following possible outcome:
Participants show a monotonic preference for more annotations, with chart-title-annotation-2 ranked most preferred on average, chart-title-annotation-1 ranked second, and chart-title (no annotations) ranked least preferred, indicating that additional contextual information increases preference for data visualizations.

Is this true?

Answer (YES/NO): YES